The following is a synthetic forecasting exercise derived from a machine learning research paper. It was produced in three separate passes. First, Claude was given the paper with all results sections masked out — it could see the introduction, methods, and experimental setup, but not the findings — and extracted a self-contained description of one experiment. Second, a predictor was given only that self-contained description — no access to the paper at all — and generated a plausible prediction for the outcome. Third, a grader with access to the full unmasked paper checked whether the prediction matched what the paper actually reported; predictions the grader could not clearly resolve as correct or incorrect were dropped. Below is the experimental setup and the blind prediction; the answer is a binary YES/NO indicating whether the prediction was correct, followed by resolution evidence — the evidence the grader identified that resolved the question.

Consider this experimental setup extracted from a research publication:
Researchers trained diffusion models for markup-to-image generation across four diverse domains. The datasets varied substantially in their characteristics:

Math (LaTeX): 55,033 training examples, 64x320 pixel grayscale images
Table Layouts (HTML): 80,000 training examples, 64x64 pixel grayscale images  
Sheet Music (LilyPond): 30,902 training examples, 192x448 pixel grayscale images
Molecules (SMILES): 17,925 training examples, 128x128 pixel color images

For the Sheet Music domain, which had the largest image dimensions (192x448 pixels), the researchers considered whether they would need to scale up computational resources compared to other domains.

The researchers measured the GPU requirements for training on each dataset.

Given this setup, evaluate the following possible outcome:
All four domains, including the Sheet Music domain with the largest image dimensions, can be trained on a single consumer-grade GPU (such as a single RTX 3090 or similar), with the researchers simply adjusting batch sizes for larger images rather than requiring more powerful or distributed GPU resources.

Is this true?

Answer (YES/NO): NO